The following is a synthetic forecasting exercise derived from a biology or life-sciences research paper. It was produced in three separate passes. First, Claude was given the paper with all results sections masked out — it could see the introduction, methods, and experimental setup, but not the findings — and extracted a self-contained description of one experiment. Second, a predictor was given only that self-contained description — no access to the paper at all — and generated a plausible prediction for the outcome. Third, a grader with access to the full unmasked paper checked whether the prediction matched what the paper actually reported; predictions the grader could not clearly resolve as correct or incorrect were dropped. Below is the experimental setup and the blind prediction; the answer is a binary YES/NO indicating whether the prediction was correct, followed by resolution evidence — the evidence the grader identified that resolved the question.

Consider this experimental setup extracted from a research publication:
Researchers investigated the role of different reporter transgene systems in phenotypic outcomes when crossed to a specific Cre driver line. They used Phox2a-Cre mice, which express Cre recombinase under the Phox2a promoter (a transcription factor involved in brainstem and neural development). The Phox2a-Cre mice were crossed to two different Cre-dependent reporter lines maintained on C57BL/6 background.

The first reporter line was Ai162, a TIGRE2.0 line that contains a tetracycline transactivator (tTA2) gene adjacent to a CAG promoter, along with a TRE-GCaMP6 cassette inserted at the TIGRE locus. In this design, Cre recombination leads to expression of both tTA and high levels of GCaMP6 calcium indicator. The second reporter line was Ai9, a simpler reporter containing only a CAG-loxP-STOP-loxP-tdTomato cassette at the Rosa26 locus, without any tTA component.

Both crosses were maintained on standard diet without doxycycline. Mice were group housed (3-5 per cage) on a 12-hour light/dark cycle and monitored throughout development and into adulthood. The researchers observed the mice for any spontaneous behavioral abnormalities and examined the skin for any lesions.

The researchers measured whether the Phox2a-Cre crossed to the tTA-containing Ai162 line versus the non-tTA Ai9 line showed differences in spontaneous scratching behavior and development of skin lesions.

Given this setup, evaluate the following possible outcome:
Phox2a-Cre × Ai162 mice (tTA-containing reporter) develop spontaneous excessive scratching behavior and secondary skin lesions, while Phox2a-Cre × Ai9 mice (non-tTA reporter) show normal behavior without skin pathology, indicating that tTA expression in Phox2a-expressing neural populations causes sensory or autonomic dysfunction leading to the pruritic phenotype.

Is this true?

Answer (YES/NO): NO